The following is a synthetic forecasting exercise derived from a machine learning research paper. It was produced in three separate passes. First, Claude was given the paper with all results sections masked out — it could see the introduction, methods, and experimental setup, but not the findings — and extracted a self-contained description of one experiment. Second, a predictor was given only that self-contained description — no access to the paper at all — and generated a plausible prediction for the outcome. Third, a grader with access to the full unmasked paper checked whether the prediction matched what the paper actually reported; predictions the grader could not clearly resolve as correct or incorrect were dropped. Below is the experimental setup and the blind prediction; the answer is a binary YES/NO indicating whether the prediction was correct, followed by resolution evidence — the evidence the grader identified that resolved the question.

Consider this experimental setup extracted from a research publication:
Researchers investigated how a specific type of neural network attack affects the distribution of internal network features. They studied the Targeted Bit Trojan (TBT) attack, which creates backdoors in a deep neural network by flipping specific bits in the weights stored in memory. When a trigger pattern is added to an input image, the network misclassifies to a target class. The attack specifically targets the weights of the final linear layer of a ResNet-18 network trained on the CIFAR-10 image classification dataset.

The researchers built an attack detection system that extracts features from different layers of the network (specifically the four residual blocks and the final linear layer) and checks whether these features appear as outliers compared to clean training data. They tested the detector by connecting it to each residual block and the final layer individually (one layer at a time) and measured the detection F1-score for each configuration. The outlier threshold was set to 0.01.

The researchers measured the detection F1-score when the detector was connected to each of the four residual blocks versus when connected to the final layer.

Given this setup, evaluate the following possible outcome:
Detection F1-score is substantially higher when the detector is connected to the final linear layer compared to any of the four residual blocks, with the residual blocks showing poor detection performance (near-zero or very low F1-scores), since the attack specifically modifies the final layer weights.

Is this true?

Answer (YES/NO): YES